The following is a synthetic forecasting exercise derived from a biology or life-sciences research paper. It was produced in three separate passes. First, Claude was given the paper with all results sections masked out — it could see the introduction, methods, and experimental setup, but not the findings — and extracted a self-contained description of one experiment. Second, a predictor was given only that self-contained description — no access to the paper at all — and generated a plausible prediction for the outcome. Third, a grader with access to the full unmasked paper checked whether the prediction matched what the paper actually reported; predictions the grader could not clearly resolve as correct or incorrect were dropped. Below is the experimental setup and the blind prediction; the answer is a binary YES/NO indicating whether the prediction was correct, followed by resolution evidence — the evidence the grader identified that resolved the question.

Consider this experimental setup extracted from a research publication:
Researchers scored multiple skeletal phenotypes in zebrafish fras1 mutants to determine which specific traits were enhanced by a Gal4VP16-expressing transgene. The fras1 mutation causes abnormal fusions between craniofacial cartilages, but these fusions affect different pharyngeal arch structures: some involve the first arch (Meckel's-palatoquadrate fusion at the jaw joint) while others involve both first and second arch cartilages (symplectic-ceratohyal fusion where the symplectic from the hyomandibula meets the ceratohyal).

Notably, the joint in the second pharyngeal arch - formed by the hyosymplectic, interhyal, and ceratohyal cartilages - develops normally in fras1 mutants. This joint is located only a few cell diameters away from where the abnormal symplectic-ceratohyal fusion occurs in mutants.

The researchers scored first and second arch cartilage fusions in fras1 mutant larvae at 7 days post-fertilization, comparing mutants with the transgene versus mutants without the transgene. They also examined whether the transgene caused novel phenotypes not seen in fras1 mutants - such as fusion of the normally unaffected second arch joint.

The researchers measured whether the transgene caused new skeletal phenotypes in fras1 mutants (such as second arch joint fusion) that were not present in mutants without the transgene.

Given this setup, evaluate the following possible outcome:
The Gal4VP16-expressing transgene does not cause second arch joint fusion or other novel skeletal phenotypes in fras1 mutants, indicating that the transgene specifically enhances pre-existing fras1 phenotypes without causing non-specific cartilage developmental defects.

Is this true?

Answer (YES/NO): YES